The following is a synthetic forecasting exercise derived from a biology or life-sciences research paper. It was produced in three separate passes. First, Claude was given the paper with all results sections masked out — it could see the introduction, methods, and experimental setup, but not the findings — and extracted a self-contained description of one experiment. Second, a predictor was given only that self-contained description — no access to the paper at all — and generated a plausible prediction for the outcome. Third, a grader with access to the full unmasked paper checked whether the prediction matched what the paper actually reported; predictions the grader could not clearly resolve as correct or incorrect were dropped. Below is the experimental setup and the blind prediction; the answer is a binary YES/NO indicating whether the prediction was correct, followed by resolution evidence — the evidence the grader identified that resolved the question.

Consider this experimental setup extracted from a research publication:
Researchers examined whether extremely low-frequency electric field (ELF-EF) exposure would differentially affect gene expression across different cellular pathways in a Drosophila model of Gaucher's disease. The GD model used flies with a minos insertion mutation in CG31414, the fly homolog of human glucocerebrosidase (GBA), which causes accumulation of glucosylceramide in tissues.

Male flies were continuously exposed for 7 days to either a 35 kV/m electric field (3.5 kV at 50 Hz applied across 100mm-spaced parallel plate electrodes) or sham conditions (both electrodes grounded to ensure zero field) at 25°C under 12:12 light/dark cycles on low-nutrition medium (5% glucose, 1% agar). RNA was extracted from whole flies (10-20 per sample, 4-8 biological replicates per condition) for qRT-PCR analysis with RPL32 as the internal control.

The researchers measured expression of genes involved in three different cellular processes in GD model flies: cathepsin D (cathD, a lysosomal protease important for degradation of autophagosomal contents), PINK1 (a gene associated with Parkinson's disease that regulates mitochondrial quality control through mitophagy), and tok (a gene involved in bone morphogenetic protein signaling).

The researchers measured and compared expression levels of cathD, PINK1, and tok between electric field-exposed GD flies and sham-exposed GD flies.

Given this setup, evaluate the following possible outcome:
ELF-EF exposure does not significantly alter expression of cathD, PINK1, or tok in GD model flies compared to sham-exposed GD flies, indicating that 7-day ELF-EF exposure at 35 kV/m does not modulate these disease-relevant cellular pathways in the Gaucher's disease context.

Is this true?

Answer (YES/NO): YES